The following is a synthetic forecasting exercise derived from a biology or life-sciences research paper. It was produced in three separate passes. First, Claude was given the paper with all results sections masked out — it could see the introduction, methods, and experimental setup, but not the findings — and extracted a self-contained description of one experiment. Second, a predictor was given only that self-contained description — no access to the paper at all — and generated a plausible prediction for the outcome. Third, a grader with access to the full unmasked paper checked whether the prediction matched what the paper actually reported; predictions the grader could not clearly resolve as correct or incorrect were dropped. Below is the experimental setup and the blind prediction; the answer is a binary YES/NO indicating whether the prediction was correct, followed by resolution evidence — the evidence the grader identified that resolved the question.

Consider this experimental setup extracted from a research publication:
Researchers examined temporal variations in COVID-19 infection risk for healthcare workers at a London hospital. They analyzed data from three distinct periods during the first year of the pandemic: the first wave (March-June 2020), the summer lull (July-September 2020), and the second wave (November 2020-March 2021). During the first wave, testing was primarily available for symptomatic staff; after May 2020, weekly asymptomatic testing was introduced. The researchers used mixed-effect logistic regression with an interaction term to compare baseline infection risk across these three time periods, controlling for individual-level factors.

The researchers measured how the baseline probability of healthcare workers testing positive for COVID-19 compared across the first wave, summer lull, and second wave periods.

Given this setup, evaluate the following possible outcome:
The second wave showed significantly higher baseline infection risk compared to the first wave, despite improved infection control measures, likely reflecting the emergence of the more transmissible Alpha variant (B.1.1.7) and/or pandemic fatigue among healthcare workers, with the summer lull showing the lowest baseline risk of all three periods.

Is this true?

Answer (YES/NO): NO